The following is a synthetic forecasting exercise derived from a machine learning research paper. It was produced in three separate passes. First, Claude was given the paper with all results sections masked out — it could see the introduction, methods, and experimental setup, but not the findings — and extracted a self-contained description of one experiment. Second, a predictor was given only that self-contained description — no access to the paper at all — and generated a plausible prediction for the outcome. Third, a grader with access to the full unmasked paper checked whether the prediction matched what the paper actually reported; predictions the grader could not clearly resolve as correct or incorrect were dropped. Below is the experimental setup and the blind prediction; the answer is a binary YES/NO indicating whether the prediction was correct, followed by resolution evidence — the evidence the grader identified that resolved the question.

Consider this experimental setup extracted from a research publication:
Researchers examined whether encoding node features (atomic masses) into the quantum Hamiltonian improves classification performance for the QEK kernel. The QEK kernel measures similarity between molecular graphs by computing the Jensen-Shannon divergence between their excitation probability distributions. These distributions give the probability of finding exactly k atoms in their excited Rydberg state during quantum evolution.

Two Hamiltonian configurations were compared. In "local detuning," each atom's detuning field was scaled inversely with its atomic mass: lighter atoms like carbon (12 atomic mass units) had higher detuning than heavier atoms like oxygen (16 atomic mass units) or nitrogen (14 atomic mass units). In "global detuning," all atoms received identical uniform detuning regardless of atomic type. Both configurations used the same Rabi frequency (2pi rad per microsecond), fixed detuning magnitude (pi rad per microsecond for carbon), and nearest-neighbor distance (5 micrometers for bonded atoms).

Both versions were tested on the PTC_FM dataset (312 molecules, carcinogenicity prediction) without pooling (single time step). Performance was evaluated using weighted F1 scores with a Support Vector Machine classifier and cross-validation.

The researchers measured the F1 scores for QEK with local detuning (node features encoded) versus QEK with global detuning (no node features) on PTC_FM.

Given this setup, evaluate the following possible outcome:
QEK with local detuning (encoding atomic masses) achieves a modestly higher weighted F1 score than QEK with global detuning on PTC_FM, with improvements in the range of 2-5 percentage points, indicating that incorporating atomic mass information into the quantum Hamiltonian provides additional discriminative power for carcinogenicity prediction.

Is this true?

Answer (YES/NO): NO